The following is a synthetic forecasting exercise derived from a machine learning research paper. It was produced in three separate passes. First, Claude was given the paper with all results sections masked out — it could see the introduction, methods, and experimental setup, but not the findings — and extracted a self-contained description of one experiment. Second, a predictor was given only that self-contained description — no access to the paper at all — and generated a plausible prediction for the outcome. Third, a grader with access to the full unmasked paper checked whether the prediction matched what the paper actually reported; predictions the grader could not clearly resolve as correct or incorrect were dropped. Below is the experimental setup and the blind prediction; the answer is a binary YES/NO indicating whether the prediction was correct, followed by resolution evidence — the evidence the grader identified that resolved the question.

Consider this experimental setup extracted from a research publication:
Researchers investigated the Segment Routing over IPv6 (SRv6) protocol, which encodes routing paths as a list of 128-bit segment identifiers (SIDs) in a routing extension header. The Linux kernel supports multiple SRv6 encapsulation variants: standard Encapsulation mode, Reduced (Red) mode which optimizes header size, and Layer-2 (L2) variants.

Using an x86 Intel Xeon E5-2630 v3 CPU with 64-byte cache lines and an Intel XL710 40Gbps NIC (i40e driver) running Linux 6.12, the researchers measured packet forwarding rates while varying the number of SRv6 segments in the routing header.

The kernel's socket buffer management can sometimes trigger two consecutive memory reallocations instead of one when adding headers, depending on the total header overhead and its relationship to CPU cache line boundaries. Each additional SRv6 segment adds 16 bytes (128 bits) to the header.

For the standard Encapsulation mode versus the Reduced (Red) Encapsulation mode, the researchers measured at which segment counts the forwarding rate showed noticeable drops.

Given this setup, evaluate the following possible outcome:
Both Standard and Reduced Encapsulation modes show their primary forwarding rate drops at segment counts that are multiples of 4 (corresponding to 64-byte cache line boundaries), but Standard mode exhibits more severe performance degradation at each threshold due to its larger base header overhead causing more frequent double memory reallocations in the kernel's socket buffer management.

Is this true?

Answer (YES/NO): NO